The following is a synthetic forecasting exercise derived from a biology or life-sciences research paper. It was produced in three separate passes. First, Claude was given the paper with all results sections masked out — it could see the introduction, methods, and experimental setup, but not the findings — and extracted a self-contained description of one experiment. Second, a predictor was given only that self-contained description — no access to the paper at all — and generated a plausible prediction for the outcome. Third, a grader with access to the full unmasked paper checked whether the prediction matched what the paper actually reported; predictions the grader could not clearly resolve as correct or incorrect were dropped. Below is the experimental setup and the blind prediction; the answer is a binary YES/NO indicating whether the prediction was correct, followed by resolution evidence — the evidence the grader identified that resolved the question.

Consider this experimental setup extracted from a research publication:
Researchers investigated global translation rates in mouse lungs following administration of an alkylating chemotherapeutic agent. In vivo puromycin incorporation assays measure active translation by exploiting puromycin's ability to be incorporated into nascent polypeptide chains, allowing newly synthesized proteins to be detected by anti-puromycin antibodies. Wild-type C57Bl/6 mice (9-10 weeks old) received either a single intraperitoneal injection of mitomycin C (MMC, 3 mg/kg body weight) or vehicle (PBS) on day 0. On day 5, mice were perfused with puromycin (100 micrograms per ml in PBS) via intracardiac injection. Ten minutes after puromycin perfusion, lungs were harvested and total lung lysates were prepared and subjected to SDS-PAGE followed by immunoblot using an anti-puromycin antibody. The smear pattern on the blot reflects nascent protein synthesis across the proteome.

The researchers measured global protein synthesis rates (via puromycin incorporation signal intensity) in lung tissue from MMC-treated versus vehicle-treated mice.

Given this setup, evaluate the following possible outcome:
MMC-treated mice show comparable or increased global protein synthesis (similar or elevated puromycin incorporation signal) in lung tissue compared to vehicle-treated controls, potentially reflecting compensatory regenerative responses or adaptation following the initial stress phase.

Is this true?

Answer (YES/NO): NO